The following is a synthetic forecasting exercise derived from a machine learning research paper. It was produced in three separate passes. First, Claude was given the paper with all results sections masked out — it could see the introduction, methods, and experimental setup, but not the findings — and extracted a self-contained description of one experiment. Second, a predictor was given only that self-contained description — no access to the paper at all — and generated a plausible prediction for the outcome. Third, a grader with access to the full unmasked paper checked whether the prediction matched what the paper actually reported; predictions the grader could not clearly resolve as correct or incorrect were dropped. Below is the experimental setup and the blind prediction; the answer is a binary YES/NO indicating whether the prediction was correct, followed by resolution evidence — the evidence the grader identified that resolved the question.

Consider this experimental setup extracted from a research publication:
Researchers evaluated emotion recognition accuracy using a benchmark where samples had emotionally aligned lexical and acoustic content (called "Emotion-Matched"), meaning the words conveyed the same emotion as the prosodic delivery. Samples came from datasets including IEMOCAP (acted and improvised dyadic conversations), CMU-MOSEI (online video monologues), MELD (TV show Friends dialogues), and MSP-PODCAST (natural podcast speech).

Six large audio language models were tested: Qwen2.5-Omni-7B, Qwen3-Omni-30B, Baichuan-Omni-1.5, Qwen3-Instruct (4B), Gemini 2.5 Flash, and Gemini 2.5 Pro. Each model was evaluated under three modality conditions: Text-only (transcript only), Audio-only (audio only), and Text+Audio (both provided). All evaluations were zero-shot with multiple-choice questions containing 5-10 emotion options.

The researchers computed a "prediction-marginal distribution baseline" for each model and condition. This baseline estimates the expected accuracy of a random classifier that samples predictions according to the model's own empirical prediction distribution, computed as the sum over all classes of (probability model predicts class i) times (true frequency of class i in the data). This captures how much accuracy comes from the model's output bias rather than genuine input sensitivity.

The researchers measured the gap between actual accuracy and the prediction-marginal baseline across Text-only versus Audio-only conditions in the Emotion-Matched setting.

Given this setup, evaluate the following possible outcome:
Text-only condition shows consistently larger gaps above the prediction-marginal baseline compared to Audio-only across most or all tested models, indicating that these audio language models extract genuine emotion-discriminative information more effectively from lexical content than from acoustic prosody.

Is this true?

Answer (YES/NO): NO